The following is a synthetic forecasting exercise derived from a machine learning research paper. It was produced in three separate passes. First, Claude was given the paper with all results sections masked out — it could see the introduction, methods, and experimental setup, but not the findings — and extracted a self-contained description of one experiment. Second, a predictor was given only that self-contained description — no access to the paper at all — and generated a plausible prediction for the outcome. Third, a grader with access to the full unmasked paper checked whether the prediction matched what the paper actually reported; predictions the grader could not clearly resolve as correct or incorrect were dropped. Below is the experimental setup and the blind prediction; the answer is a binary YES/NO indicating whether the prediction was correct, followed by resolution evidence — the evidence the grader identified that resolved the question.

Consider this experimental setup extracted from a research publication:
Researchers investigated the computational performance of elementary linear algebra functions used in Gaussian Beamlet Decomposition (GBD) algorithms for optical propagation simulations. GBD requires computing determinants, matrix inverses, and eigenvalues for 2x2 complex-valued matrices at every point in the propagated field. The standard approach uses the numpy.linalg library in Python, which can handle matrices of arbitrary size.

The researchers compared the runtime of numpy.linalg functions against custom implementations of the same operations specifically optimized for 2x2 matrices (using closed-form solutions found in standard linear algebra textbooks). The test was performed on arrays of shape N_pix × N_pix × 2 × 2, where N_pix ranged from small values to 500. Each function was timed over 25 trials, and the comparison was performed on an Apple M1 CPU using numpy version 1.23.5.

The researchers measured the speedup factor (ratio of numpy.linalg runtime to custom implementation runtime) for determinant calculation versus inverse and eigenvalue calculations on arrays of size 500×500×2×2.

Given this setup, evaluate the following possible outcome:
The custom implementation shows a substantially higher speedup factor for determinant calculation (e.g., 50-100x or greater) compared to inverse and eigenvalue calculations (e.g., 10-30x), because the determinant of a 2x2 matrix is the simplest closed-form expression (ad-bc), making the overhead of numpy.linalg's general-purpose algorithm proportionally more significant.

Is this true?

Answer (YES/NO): NO